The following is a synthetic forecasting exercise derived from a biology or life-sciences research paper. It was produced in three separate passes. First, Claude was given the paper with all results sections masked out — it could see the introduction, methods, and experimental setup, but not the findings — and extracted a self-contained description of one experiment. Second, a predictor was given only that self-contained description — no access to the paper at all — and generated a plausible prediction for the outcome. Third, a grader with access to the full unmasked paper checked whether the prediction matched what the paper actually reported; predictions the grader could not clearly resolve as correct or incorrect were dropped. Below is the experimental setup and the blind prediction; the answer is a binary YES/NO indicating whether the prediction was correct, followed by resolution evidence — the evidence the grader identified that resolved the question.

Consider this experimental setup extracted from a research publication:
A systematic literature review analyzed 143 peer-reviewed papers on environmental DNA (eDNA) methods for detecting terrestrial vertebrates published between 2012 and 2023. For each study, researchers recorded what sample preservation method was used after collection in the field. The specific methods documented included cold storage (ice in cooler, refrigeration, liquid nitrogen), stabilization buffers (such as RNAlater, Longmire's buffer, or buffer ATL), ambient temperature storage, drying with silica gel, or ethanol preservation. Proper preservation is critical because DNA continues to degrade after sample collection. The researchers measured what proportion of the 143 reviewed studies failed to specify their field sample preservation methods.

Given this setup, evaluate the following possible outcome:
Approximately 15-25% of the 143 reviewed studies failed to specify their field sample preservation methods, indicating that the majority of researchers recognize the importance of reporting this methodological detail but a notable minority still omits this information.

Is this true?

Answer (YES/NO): NO